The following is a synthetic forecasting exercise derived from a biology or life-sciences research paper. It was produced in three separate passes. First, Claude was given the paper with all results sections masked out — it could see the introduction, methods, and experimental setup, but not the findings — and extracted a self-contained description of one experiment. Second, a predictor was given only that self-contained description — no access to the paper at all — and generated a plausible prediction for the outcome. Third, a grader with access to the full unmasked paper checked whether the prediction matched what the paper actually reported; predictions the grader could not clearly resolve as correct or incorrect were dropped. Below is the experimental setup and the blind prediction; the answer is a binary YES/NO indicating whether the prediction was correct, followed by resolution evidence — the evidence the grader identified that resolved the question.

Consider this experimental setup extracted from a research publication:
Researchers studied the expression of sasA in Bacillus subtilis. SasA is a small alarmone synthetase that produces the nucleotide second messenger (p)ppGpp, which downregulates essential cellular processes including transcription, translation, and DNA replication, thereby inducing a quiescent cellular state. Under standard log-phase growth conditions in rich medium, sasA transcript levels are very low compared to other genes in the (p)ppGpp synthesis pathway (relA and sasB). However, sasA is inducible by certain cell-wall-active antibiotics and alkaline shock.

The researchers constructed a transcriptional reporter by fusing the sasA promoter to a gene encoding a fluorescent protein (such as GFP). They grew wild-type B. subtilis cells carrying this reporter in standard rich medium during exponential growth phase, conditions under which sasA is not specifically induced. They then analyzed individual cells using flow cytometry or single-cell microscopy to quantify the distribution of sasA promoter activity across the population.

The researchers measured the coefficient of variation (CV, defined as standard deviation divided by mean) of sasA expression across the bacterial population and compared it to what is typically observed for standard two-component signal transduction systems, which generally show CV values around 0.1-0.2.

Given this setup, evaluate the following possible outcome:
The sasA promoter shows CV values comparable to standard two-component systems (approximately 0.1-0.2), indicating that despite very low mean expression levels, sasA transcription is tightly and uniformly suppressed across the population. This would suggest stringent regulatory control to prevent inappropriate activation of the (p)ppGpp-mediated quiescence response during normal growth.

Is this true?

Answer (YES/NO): NO